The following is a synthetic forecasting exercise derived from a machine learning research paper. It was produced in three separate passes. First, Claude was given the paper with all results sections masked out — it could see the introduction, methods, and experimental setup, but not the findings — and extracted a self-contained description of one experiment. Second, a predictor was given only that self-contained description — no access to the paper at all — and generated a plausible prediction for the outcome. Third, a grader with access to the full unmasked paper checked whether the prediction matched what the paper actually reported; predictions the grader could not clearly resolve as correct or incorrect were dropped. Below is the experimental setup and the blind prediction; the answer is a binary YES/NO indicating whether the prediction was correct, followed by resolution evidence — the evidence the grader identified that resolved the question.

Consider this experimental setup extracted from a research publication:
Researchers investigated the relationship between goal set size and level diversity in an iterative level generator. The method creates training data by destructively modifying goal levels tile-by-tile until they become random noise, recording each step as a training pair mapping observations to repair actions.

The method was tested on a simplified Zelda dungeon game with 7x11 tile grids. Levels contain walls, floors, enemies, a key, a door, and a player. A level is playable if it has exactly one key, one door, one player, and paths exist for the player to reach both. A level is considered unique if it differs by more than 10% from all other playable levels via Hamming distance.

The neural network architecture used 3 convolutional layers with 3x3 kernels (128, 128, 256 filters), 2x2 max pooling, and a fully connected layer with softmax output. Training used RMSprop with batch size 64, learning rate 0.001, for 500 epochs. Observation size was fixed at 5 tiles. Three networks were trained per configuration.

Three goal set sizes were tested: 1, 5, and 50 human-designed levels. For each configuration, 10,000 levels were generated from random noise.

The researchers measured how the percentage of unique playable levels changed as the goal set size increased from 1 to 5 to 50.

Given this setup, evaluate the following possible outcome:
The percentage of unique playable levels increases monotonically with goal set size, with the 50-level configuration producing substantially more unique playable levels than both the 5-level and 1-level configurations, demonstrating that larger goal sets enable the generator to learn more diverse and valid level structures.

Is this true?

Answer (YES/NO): YES